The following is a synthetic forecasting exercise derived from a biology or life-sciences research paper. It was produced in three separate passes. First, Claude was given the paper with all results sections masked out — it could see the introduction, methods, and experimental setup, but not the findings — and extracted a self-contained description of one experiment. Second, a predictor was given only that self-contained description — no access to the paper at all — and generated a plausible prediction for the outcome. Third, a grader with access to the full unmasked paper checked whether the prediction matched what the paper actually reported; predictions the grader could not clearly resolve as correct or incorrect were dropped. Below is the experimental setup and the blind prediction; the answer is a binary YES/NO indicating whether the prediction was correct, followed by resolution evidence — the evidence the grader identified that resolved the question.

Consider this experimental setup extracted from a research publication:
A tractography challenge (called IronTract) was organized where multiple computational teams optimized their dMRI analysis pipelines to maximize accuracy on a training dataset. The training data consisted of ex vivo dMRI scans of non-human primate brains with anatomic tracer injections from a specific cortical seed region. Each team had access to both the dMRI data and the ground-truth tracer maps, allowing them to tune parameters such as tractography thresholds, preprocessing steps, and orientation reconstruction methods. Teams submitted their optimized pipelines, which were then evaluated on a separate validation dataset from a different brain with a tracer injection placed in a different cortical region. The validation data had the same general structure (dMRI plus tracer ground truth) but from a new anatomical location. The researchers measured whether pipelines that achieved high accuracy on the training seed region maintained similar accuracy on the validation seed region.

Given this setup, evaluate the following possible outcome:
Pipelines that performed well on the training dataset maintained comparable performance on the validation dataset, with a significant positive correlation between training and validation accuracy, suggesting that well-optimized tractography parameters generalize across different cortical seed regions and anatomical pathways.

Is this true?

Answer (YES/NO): NO